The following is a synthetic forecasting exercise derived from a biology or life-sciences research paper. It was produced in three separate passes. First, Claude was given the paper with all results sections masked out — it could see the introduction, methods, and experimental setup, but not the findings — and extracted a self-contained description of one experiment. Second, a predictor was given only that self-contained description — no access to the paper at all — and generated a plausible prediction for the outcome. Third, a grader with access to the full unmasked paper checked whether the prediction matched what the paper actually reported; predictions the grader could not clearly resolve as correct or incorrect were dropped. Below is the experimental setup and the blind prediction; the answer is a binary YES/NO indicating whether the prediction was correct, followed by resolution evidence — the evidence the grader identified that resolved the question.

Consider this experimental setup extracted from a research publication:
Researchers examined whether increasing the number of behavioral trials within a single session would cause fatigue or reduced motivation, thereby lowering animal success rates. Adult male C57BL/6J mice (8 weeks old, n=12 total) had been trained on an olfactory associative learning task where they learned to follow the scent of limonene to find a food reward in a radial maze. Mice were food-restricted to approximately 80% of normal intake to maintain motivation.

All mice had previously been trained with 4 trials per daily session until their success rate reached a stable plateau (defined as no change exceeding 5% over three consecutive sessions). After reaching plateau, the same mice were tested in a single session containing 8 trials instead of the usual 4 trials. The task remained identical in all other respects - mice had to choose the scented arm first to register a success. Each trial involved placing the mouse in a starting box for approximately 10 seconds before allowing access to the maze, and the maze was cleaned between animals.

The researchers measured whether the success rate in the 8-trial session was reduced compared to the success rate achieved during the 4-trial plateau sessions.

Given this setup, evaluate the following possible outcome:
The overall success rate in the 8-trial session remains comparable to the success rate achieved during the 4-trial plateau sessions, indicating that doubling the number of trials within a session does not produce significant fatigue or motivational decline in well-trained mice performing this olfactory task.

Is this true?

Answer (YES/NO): YES